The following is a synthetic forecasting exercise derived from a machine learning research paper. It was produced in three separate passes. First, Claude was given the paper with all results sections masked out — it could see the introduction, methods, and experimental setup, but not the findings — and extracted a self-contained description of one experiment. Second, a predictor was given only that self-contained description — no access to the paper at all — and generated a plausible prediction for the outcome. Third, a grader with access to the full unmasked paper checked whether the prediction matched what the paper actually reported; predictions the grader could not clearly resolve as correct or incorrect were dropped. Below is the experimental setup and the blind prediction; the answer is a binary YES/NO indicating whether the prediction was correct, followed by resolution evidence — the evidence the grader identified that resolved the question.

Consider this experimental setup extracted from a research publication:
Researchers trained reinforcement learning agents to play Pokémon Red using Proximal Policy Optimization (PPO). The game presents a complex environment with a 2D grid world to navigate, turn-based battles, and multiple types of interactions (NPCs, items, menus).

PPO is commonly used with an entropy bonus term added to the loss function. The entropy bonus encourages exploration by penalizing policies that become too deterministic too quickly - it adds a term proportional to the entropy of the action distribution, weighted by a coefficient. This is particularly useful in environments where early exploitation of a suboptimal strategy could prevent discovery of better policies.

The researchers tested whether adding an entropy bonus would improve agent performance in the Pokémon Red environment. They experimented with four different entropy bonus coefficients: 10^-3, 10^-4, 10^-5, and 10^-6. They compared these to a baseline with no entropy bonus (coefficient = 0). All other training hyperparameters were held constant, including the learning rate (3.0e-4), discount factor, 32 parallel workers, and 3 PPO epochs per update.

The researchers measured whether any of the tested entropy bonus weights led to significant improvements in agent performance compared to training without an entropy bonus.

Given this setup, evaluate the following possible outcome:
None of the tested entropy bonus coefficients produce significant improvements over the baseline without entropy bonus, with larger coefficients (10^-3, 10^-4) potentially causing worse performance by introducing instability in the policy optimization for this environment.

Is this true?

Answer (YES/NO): YES